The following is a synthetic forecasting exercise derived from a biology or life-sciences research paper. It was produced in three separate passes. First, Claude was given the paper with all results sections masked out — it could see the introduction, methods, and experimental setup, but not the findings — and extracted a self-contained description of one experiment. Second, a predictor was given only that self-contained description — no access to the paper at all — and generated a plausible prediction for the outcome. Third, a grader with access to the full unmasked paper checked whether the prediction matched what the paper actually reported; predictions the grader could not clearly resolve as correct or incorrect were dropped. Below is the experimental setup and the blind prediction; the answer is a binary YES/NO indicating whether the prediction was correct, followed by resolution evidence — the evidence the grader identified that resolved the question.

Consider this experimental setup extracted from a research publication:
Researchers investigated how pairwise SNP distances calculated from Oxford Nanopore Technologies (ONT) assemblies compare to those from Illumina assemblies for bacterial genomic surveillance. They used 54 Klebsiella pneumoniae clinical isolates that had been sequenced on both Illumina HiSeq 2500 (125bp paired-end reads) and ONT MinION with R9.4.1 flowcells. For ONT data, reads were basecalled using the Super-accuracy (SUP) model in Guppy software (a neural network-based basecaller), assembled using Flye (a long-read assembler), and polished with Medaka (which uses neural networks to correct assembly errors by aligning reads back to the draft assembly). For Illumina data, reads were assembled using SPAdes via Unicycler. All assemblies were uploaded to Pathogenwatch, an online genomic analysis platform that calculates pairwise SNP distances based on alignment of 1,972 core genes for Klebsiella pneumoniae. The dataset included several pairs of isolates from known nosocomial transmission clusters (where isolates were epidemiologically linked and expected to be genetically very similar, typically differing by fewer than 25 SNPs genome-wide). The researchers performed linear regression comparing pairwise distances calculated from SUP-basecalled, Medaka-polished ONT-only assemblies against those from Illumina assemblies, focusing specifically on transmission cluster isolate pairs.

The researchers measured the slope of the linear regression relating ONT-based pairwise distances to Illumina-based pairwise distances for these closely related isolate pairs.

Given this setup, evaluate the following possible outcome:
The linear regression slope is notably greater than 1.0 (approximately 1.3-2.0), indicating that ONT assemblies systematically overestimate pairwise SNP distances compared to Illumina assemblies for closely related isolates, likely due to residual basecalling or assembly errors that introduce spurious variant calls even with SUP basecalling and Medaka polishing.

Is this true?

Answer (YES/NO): NO